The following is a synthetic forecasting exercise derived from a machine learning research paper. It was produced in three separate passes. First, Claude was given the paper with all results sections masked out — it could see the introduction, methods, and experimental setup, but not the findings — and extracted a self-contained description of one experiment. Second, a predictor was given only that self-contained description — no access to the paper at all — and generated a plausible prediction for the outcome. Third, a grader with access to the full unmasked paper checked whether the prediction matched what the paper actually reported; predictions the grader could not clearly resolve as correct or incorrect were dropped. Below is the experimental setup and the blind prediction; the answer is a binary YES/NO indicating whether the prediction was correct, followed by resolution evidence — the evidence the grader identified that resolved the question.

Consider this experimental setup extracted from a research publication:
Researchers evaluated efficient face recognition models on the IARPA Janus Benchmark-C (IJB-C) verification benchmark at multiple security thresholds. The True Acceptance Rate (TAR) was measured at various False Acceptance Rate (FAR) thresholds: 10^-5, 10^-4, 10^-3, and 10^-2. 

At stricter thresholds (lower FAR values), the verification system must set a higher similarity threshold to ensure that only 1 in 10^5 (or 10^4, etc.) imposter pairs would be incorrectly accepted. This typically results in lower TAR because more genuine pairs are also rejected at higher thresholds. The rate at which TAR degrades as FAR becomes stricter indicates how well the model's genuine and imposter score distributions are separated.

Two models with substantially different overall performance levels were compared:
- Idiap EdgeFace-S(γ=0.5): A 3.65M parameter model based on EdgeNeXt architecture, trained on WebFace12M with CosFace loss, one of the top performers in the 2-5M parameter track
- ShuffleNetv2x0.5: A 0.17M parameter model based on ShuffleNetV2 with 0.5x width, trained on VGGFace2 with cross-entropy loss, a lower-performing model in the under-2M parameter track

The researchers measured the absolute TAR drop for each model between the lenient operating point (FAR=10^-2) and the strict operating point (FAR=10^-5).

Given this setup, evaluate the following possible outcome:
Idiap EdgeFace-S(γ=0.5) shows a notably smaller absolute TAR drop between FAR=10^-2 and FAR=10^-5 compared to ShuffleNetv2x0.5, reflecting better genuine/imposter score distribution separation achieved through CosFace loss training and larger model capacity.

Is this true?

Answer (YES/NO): YES